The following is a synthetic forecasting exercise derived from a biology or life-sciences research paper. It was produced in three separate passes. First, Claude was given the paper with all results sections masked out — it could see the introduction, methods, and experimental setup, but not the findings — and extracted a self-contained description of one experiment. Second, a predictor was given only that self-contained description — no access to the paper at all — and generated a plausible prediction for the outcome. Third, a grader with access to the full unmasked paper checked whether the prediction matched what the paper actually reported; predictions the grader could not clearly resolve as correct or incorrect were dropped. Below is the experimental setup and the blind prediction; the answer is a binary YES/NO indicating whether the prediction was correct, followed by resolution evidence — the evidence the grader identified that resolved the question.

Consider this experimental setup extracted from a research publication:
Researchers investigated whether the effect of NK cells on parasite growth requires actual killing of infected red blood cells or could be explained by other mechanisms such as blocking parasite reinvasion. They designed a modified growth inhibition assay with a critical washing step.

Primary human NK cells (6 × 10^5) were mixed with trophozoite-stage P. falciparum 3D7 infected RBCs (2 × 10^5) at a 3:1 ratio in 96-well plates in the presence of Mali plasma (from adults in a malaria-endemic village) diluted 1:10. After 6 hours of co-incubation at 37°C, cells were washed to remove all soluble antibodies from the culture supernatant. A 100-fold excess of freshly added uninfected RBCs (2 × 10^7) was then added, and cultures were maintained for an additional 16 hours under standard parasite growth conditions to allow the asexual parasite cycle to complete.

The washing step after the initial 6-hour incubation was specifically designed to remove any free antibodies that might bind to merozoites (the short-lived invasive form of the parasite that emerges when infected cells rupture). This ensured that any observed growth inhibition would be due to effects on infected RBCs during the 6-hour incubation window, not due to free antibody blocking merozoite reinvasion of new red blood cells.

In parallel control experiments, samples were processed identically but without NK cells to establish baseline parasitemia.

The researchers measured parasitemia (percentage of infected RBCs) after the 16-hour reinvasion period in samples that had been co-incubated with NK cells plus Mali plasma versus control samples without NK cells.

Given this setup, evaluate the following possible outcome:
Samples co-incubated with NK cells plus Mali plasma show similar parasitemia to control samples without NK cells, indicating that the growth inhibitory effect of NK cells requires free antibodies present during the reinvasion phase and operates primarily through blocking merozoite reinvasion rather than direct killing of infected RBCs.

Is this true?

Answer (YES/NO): NO